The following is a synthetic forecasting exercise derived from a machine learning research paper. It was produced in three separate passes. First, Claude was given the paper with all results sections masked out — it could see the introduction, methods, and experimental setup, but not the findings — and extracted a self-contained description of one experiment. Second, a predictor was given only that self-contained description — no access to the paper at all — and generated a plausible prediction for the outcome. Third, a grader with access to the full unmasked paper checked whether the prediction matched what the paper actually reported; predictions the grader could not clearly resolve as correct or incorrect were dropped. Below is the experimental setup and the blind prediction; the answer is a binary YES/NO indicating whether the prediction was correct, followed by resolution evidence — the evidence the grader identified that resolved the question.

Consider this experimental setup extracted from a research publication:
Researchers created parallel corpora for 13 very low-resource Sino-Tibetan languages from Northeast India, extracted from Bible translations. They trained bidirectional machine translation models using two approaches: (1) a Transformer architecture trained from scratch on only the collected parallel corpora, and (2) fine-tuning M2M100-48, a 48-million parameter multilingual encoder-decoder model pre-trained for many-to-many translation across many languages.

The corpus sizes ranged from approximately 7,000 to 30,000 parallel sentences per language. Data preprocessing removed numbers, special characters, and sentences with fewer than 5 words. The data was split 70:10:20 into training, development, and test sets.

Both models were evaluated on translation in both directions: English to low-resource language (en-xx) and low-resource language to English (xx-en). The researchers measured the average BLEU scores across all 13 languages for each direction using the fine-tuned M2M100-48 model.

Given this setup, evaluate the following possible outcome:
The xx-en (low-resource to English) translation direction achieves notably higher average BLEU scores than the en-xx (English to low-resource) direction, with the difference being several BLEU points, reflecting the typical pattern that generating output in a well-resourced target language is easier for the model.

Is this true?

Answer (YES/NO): YES